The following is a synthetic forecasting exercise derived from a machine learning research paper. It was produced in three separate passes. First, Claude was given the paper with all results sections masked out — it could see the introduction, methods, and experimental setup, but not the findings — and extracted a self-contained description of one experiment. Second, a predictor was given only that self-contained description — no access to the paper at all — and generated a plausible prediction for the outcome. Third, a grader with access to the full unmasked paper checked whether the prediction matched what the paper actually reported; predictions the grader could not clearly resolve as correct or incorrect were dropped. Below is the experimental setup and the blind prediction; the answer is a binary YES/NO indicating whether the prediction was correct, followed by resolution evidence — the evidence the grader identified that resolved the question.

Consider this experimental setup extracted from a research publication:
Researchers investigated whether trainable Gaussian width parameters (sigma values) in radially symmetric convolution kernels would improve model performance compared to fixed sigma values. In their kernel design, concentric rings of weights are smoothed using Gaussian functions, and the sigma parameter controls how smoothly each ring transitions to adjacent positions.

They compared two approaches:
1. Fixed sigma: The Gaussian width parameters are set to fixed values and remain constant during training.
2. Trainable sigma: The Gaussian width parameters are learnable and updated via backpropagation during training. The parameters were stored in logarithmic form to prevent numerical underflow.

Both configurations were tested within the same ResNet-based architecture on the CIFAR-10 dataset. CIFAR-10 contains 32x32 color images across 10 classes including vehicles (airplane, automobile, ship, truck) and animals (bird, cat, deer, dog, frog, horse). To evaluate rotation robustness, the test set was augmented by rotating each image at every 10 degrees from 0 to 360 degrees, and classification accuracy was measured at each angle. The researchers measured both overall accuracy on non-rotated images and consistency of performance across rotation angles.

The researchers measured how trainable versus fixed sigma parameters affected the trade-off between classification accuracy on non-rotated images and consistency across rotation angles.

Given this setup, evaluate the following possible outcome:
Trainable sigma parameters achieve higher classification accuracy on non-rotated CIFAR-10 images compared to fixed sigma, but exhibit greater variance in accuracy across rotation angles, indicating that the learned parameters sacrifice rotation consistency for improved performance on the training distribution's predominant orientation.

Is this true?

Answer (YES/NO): YES